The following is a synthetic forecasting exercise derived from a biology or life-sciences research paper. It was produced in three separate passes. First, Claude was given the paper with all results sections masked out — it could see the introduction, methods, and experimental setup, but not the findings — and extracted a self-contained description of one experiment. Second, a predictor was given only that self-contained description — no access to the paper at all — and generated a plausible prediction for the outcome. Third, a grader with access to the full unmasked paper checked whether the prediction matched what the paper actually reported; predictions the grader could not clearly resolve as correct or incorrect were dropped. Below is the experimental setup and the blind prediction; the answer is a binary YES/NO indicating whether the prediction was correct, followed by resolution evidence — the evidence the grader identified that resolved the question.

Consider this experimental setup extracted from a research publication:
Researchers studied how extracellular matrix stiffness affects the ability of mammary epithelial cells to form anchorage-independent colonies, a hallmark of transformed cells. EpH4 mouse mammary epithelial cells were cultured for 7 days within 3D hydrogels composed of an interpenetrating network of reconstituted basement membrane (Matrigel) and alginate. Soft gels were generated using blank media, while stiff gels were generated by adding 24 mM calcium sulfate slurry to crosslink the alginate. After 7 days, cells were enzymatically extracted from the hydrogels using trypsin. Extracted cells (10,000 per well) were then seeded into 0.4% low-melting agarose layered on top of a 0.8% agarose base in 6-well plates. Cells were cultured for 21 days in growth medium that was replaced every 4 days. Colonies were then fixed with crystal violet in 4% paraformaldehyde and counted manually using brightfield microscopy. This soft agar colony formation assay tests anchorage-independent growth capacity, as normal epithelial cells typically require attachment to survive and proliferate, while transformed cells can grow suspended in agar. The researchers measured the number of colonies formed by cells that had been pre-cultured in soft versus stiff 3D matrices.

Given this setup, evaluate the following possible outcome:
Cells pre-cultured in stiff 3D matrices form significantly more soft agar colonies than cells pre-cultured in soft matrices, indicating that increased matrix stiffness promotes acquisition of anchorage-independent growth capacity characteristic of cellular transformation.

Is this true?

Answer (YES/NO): YES